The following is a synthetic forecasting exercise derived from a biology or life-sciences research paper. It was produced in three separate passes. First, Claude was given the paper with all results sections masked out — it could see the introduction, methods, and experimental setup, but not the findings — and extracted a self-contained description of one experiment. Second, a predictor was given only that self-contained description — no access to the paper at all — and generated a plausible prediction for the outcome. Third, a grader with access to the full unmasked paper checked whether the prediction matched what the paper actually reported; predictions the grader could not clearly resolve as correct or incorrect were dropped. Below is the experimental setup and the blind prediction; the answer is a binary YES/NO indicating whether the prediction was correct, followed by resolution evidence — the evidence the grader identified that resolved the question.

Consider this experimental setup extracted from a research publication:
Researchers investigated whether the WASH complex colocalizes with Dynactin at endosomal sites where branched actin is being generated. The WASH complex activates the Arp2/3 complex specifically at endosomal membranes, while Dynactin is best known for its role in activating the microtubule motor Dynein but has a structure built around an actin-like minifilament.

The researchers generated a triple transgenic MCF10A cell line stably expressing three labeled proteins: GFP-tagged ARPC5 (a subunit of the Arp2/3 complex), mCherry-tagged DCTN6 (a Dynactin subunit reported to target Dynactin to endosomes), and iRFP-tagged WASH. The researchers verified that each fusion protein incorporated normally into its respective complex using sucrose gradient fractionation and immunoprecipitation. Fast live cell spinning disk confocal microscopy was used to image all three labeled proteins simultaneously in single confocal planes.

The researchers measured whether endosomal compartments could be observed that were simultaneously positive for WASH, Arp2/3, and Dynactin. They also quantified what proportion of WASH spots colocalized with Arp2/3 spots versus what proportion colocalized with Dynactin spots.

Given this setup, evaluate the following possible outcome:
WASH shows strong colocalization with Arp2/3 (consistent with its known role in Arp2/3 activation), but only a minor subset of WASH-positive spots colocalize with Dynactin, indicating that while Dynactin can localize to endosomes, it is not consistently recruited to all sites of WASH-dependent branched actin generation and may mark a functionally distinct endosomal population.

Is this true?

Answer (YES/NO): YES